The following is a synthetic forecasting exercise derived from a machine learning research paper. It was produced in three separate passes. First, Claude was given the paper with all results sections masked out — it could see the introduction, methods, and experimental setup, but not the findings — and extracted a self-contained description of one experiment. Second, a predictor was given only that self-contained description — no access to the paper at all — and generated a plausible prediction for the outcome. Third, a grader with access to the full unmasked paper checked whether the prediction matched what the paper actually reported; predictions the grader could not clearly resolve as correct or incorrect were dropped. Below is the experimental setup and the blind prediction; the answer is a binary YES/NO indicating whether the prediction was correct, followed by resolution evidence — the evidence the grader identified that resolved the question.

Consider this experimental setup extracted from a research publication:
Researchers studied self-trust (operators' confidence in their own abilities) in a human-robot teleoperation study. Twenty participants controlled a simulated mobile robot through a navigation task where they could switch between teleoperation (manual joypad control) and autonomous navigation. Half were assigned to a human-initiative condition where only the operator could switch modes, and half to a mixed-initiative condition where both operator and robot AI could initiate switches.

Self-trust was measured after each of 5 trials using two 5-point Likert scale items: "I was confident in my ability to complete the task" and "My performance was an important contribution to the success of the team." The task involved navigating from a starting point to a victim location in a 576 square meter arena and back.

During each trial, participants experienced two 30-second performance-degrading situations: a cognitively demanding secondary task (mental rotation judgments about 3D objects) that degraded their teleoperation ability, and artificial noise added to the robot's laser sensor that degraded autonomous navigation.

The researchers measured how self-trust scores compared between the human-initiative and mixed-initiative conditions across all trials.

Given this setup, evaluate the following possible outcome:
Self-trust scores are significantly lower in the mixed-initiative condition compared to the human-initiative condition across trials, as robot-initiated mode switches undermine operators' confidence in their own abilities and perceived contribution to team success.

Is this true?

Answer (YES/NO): NO